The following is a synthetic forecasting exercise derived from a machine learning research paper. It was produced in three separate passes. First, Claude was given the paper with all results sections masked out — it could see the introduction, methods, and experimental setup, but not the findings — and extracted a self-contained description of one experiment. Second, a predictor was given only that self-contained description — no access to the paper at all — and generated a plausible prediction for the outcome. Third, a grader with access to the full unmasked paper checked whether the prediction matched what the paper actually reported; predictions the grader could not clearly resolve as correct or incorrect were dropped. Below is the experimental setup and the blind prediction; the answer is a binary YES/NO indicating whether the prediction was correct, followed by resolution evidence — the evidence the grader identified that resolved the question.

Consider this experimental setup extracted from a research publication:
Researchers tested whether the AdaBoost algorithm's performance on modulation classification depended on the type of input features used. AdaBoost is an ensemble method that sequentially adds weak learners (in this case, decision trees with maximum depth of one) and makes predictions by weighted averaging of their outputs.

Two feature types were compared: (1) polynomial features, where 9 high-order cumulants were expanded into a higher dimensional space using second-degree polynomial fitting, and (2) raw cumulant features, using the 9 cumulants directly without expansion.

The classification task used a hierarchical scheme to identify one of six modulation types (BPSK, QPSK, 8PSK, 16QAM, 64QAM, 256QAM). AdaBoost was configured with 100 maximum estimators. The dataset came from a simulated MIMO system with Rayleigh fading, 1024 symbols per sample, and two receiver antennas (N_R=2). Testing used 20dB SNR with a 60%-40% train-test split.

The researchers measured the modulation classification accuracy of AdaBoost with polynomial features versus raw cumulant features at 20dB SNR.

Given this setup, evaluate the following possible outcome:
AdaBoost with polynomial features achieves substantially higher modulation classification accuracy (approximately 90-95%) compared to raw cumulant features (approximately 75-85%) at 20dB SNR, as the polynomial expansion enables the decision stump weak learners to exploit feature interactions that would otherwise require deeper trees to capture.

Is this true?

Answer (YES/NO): NO